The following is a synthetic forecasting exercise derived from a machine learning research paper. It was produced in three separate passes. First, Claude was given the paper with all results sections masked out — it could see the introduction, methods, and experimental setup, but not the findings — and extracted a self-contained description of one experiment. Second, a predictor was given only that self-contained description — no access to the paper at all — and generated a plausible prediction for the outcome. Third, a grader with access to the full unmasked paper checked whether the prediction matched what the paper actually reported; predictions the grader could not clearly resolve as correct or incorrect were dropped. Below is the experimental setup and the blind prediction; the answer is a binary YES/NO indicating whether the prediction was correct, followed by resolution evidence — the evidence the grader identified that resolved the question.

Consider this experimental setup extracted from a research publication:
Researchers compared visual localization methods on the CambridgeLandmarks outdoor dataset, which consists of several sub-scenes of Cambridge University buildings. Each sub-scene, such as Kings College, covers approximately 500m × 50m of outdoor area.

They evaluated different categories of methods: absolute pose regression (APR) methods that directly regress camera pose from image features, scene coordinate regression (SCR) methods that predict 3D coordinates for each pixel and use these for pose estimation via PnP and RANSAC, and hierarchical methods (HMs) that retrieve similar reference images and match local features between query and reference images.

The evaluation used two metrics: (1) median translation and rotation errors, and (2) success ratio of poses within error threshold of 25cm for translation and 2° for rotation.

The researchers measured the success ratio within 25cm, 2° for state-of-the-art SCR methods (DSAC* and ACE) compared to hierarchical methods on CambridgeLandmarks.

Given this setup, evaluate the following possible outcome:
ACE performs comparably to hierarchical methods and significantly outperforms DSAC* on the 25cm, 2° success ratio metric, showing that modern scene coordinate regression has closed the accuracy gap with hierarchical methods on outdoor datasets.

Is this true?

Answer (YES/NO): NO